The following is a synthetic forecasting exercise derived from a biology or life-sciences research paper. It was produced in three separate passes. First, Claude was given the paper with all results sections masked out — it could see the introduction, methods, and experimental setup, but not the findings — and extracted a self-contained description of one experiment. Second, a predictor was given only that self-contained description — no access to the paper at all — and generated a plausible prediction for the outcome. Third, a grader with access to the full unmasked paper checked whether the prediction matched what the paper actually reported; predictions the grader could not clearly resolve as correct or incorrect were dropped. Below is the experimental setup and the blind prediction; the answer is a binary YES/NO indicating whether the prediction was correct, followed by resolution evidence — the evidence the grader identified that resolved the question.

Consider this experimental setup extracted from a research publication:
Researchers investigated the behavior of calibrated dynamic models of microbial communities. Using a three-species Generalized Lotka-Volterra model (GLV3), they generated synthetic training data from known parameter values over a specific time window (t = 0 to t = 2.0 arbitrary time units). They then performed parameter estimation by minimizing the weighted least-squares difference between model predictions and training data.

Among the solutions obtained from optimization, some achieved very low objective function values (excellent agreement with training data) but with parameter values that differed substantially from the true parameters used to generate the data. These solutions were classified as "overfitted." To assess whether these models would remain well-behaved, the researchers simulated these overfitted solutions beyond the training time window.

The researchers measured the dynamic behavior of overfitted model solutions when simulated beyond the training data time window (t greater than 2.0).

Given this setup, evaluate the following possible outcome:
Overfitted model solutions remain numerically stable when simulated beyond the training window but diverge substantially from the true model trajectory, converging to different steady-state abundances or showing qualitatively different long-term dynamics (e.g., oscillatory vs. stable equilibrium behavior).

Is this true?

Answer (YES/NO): NO